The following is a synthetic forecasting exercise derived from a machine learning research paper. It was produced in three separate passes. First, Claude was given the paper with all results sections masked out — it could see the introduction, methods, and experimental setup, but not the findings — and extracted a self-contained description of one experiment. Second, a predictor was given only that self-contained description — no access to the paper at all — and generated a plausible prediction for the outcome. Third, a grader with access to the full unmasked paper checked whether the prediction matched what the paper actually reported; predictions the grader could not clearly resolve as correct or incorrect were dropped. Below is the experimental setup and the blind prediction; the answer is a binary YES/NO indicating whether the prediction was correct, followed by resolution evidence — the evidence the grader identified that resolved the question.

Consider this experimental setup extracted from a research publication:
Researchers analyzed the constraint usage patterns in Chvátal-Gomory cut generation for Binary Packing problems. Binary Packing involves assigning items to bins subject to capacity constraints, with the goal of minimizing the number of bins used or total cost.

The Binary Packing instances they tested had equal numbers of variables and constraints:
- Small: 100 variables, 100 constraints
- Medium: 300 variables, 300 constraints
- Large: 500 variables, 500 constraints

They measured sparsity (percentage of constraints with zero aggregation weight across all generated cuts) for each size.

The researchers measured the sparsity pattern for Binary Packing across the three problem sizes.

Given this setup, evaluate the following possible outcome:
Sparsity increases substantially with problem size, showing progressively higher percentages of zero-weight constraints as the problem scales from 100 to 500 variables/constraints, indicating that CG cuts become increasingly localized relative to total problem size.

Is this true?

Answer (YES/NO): YES